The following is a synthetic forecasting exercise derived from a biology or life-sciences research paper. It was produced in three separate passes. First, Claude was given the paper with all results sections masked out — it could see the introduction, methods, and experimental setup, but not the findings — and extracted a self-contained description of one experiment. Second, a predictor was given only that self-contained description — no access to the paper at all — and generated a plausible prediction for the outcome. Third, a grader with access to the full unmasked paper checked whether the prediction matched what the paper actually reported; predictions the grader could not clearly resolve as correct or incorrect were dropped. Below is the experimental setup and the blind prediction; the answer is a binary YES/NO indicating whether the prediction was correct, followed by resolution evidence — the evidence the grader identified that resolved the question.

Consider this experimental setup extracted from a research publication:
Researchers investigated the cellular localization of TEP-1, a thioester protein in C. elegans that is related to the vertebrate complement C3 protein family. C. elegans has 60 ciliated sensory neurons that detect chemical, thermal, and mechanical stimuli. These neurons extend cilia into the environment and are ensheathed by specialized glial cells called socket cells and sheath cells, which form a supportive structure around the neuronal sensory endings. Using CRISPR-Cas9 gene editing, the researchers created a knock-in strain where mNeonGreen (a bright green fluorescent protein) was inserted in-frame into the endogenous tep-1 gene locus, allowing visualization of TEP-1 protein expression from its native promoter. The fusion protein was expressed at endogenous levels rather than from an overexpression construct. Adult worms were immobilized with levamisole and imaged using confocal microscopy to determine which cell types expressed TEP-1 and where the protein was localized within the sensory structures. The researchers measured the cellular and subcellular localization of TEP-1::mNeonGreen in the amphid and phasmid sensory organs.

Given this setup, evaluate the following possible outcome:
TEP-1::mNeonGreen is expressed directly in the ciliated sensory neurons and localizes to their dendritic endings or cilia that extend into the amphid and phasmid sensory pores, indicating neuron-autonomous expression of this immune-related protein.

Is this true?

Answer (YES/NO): NO